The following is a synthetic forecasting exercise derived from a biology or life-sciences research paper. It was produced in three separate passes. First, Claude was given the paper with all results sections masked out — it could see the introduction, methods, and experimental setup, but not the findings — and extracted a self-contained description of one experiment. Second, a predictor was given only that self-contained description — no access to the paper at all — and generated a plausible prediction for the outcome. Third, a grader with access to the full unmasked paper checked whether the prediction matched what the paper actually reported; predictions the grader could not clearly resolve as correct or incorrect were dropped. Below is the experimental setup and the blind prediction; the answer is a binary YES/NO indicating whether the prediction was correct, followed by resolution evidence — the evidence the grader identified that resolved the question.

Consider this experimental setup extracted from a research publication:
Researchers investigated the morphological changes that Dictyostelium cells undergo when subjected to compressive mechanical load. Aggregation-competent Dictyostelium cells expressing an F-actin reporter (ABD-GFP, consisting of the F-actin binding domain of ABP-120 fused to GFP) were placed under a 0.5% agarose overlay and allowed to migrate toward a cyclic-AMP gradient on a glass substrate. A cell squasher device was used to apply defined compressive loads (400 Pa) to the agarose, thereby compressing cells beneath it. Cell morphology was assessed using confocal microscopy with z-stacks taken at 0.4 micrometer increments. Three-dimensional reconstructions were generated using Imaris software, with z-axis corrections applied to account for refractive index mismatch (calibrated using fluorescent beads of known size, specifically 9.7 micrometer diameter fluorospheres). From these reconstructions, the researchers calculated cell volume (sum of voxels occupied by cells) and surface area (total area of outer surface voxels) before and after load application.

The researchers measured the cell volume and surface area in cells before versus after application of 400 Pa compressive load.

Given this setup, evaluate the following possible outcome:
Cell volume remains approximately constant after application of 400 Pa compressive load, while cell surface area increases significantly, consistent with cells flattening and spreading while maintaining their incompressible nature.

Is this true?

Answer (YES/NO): NO